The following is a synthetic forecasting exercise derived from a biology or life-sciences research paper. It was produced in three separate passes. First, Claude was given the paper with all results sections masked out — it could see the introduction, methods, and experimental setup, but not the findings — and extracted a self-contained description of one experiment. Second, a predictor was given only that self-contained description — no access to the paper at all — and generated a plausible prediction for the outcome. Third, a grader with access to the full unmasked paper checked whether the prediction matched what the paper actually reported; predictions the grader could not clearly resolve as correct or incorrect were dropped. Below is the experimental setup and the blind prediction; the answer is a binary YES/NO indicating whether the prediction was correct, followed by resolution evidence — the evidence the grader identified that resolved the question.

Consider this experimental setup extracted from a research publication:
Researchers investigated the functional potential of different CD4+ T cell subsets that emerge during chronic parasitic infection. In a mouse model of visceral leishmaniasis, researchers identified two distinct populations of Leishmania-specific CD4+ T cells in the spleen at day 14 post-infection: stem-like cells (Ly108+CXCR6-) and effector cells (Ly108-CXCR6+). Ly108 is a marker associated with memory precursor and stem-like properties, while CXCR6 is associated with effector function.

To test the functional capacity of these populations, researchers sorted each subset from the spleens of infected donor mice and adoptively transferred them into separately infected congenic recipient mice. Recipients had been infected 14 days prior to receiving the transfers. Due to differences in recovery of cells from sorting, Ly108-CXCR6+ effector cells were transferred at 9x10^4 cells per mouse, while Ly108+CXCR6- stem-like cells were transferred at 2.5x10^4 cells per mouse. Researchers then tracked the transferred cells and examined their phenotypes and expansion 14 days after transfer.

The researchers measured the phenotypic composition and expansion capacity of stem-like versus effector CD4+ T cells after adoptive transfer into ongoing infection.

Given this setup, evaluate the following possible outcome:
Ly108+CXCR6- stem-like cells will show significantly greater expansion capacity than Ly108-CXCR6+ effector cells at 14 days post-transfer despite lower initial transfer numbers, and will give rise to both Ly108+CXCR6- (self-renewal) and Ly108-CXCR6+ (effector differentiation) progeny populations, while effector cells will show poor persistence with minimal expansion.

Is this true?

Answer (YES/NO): YES